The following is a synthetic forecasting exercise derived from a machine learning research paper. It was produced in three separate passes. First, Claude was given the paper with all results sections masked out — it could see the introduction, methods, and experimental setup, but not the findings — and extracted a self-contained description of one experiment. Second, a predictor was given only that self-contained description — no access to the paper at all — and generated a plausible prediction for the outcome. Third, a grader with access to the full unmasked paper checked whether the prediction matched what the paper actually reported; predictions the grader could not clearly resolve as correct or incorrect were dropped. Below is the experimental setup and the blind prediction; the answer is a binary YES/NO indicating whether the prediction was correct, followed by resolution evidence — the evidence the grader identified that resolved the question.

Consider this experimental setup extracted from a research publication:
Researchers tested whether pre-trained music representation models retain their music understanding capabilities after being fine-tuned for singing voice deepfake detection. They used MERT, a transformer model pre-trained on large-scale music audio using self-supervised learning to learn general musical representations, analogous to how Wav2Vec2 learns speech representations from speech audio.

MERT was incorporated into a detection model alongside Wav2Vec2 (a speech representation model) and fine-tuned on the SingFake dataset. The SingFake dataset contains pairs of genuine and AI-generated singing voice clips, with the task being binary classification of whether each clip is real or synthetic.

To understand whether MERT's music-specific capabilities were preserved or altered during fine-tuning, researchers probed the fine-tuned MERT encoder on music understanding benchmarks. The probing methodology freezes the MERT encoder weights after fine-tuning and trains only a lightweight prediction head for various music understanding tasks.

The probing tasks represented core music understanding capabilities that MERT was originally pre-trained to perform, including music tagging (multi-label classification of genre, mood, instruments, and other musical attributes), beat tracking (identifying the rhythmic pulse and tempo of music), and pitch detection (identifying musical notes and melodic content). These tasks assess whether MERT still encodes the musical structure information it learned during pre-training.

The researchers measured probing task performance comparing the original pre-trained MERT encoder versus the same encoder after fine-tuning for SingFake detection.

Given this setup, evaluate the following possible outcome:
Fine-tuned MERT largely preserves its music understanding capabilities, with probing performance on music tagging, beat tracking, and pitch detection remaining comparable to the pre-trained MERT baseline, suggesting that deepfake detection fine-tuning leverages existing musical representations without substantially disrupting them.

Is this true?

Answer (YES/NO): NO